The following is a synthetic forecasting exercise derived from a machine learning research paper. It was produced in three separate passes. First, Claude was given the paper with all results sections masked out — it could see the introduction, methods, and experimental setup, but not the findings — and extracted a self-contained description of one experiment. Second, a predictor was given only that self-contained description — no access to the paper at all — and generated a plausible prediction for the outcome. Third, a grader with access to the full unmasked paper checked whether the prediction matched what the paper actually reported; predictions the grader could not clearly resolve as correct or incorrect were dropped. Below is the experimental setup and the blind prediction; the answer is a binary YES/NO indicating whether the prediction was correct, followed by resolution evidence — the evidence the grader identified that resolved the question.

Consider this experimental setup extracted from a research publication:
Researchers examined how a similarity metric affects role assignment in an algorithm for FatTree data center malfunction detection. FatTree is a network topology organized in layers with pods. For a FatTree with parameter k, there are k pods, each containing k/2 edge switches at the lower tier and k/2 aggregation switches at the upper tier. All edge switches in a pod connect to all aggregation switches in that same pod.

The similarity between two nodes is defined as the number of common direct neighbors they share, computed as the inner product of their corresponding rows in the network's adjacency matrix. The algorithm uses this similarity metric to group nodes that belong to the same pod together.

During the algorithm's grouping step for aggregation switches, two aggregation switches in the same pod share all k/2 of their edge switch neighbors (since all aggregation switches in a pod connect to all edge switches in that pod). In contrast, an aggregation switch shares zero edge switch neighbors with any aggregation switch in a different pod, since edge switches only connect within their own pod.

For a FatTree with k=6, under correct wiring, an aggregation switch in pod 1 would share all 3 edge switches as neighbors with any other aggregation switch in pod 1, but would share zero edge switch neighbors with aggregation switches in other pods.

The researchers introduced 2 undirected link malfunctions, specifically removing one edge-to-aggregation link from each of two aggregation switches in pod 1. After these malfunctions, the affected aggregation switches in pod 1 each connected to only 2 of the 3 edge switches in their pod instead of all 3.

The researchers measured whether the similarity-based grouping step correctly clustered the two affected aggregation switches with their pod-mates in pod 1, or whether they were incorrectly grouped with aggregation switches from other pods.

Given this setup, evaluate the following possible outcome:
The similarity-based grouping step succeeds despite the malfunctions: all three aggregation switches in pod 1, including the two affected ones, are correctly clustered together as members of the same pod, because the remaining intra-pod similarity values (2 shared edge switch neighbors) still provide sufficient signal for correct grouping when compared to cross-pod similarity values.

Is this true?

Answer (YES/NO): YES